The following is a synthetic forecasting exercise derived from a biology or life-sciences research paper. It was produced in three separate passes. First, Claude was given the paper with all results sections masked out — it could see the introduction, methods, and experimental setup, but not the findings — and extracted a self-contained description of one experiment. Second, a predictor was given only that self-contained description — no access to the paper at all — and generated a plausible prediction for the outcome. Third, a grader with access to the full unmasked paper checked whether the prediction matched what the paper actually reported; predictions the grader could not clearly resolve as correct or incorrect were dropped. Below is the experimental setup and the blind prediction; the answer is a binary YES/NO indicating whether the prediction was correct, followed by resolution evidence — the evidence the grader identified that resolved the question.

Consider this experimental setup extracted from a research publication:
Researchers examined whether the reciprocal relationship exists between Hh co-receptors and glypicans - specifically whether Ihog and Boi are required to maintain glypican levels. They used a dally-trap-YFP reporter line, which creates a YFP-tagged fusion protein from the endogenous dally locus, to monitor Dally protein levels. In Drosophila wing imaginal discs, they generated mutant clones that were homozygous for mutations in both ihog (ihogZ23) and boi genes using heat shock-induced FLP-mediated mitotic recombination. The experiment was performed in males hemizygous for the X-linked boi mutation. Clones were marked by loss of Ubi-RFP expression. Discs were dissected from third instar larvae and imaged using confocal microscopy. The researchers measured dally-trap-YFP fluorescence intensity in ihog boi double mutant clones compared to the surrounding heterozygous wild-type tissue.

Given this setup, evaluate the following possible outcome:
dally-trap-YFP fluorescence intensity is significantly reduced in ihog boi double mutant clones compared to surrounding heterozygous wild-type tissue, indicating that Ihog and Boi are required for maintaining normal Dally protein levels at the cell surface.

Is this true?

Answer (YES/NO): NO